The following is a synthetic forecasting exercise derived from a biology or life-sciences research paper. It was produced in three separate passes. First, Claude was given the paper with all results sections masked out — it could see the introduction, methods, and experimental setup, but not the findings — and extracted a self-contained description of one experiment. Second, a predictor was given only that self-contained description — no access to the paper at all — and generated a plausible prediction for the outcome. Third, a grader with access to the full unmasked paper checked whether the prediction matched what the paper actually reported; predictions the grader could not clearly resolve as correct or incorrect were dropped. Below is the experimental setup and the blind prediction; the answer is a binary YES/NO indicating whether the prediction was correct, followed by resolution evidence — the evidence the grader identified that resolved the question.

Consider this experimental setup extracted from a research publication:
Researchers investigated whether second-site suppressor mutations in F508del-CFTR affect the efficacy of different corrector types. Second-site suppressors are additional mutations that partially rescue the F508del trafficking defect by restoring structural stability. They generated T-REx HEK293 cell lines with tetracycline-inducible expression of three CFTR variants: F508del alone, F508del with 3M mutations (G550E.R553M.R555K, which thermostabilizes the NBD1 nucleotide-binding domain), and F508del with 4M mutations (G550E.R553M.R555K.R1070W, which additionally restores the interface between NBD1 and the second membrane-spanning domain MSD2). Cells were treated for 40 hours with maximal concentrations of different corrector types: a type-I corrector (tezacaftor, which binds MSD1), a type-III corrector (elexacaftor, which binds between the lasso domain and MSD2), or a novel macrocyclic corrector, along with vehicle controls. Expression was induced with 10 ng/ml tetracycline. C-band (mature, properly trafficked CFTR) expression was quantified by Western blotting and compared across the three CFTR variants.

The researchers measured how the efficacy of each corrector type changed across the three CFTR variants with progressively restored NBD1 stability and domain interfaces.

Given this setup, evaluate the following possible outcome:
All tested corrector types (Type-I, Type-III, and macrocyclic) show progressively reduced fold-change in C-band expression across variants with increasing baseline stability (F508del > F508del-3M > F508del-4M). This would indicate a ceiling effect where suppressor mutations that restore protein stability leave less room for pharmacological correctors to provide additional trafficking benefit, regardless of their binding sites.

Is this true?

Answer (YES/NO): NO